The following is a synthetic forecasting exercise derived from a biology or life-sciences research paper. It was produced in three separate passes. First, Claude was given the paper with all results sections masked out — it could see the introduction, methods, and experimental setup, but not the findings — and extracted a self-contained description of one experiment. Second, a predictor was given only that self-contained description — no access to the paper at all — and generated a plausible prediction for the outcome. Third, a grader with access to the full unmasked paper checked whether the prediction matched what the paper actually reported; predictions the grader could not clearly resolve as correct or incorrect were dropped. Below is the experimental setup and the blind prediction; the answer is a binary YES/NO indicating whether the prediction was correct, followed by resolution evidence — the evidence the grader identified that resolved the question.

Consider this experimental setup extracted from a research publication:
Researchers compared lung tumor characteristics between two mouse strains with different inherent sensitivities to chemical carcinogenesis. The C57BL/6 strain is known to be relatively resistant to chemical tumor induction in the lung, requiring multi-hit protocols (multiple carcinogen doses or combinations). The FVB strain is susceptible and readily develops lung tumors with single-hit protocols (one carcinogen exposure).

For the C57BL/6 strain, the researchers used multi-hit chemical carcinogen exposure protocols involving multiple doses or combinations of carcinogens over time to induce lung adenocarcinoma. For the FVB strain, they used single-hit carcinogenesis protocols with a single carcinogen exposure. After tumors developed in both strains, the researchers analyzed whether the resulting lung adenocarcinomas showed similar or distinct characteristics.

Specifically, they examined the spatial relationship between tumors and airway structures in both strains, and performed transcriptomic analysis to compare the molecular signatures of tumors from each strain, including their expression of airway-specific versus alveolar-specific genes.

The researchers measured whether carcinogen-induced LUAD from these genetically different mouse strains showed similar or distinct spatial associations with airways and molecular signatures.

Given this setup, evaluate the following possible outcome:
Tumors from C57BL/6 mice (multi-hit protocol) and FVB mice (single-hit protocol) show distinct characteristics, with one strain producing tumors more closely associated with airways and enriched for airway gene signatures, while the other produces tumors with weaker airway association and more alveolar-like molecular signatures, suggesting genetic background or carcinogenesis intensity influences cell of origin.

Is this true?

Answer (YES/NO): NO